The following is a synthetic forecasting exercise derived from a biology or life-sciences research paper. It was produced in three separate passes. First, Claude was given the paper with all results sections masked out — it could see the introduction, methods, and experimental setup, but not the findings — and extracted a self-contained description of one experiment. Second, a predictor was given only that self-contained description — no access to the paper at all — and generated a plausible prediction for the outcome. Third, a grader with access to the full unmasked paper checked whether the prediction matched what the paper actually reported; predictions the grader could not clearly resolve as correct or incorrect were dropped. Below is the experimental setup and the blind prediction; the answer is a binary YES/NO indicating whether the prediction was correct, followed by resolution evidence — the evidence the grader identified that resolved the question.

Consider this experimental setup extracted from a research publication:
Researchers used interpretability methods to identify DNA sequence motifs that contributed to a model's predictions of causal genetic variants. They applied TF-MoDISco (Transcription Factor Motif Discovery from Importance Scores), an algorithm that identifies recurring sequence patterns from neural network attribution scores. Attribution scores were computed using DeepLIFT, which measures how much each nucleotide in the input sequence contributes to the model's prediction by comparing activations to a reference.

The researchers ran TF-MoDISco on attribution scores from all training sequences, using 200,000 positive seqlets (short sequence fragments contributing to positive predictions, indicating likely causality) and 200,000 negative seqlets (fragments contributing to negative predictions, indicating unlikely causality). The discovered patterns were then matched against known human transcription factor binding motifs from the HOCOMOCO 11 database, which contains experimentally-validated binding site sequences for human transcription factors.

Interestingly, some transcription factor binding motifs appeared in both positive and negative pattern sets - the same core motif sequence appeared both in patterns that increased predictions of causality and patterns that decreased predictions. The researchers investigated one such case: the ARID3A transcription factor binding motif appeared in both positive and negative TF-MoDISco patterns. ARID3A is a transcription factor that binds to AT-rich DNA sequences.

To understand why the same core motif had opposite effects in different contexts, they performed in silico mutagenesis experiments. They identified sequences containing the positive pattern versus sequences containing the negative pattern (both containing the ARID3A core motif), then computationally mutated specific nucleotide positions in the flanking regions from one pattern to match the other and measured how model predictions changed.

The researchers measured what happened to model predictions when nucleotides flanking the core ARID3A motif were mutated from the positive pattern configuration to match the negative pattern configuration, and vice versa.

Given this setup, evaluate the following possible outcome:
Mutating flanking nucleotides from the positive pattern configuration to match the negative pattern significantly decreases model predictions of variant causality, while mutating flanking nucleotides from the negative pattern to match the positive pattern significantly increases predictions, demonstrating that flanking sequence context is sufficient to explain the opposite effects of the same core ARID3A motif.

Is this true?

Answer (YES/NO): NO